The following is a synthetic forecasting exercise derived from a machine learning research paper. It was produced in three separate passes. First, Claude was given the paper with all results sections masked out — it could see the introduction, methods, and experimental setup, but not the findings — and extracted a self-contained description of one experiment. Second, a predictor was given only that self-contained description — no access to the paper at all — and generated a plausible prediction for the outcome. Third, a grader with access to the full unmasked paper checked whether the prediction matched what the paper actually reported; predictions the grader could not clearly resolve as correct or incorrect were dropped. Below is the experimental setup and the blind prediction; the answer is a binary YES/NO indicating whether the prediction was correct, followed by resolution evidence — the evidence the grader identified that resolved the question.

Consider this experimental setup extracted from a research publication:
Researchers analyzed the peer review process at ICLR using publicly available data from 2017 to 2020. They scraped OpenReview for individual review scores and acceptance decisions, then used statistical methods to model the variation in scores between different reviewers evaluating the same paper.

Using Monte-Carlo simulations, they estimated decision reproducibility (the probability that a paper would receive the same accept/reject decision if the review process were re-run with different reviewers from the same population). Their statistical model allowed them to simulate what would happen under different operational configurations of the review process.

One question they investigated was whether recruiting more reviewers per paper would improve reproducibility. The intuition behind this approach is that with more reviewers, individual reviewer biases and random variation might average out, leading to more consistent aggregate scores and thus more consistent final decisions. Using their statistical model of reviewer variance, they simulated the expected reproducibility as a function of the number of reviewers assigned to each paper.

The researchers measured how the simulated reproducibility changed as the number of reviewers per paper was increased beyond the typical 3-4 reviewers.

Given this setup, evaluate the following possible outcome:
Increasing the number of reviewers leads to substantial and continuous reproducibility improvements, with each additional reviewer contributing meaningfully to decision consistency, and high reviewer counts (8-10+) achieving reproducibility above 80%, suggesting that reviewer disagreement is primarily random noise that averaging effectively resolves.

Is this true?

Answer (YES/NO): NO